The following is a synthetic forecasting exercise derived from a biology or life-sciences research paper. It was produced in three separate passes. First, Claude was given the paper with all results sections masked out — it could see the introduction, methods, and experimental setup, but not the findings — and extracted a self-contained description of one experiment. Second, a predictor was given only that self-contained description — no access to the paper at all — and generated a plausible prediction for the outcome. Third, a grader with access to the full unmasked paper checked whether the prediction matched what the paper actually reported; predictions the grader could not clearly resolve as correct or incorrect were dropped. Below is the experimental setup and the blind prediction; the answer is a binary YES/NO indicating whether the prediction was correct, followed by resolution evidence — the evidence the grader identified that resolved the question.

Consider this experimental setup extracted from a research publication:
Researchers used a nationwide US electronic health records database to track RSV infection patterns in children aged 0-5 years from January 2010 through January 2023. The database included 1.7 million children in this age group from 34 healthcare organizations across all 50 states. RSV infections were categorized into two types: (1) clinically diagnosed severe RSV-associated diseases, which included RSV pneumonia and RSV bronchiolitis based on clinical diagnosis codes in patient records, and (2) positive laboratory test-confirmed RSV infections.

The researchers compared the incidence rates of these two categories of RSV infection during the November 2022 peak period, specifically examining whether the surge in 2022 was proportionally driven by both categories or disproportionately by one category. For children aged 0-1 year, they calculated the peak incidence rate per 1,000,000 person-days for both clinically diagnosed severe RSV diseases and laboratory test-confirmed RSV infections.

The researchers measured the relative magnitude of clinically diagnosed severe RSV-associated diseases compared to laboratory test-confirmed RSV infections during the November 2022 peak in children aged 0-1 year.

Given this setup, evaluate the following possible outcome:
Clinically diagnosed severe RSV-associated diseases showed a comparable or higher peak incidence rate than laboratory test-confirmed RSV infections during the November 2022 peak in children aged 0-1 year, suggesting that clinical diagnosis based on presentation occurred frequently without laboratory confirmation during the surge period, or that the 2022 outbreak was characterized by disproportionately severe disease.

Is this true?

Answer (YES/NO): YES